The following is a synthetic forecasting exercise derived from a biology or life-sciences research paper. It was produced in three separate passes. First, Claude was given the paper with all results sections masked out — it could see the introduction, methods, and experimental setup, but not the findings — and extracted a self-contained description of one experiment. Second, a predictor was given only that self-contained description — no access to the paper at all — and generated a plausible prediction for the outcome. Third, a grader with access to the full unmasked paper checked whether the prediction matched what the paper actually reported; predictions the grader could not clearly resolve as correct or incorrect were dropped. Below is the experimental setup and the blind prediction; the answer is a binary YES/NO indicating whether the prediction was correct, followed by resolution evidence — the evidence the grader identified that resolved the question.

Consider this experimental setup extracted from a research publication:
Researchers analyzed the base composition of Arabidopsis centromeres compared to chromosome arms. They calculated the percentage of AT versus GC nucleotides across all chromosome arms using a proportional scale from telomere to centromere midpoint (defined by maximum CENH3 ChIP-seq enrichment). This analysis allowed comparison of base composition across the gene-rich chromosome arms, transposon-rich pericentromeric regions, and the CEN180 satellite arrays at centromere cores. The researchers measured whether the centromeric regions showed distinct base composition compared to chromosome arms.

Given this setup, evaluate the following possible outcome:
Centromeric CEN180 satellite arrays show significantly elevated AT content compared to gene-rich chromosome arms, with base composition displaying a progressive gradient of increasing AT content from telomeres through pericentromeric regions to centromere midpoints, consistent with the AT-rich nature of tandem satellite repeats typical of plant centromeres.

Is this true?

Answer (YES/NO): NO